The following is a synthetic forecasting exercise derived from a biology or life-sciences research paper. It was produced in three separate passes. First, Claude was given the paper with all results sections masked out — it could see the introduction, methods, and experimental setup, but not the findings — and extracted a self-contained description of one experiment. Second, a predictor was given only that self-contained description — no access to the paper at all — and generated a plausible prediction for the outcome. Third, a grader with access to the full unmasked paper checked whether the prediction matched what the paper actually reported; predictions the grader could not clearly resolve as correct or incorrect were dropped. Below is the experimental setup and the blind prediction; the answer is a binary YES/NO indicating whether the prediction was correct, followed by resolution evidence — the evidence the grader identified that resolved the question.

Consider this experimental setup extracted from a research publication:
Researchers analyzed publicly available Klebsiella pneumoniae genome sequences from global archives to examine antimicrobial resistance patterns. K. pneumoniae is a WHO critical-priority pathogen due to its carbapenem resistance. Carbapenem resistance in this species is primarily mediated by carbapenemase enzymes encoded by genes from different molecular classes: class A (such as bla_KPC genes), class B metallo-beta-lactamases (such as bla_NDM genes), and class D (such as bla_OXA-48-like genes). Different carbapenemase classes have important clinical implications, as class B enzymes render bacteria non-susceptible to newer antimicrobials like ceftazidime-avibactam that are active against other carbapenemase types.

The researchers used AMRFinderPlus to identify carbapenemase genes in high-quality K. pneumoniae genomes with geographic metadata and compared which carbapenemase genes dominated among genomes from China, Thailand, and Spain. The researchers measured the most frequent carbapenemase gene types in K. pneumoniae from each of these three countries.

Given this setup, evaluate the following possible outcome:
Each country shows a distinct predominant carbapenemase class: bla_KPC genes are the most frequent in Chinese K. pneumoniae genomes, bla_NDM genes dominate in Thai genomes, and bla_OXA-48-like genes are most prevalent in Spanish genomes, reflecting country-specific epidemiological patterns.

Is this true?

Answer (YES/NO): YES